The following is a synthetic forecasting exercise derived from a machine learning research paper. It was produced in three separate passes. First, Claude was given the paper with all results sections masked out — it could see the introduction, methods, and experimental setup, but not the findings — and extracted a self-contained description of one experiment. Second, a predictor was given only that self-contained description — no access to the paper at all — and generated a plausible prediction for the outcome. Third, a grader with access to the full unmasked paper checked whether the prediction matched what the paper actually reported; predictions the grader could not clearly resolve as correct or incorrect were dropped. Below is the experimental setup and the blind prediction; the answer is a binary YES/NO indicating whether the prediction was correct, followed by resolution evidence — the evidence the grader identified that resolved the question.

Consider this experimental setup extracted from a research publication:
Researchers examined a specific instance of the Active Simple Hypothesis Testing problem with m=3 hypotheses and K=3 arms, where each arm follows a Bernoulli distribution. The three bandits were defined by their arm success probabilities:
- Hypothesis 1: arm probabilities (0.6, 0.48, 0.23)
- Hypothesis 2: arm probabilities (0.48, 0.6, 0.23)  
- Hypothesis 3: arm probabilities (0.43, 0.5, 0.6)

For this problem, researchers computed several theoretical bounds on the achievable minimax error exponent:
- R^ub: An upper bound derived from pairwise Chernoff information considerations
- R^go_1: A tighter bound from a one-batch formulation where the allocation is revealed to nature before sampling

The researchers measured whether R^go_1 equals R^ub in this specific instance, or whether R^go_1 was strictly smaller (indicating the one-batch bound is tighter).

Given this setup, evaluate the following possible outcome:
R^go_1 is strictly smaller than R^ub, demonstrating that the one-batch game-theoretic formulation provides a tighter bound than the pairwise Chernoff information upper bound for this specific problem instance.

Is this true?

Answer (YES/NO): NO